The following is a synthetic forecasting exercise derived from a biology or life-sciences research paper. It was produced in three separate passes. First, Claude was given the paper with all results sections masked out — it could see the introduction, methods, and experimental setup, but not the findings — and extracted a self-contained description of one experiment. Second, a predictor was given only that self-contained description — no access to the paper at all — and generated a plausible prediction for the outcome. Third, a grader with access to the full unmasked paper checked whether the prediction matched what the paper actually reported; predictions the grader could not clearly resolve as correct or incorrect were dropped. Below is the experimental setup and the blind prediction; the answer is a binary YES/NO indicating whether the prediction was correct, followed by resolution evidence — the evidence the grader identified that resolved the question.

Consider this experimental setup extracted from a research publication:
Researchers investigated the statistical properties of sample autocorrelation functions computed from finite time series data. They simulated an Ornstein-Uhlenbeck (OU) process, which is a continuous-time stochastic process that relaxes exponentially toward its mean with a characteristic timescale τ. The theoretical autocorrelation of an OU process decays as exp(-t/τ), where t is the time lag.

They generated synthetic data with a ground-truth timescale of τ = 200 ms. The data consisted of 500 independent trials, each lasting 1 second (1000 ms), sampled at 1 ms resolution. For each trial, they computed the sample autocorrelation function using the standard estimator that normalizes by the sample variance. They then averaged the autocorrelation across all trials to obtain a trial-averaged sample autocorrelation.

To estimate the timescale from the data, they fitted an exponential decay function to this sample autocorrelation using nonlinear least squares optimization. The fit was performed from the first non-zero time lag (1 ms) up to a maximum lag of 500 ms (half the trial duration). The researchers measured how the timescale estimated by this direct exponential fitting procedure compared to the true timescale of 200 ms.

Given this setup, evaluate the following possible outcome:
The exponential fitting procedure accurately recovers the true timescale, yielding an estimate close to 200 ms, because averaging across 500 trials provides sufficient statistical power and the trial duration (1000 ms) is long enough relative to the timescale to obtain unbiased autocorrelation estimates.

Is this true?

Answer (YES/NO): NO